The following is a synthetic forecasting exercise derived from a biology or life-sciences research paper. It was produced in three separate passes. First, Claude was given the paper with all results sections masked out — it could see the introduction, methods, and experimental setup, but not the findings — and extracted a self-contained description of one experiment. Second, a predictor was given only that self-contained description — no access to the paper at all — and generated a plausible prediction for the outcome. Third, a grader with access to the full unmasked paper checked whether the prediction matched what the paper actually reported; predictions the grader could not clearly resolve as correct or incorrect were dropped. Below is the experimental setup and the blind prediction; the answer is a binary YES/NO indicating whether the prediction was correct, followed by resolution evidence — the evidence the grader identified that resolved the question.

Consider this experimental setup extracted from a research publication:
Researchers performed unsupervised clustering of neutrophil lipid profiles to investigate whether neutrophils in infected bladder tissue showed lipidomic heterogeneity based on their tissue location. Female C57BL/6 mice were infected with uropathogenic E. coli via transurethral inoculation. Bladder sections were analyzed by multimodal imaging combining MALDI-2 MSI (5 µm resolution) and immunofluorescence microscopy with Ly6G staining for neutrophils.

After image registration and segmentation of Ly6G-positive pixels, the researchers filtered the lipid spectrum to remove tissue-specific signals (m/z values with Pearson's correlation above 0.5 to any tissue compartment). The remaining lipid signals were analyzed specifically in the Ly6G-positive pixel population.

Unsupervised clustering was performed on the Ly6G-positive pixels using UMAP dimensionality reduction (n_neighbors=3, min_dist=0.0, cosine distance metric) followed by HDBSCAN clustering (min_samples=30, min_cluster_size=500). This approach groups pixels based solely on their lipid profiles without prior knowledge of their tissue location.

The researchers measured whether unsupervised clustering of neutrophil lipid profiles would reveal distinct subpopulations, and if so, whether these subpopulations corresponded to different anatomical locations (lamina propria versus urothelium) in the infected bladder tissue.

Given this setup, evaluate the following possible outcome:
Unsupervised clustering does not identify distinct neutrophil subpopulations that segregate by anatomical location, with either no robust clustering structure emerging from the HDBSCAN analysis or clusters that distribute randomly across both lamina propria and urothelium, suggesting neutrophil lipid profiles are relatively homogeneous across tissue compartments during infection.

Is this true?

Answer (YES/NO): NO